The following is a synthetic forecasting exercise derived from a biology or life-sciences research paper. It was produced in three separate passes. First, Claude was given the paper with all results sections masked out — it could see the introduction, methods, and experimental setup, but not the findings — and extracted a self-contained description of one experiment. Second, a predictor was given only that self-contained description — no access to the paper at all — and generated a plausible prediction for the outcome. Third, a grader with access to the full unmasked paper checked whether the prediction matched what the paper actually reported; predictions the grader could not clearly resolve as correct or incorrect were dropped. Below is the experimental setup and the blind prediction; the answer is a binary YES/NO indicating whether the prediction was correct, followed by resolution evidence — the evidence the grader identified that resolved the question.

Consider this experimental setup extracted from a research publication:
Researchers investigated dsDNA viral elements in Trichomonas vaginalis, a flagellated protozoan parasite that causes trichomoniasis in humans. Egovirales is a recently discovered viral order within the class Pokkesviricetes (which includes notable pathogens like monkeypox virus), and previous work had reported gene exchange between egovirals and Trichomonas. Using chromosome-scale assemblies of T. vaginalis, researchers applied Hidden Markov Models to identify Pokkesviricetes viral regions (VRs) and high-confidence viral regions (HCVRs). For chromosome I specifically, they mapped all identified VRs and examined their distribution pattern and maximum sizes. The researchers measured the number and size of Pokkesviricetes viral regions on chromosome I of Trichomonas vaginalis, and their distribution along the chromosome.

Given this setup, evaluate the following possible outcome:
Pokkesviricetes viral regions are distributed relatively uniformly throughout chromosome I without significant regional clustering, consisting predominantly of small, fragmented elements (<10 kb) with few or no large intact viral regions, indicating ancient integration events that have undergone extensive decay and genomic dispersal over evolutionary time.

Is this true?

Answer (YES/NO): NO